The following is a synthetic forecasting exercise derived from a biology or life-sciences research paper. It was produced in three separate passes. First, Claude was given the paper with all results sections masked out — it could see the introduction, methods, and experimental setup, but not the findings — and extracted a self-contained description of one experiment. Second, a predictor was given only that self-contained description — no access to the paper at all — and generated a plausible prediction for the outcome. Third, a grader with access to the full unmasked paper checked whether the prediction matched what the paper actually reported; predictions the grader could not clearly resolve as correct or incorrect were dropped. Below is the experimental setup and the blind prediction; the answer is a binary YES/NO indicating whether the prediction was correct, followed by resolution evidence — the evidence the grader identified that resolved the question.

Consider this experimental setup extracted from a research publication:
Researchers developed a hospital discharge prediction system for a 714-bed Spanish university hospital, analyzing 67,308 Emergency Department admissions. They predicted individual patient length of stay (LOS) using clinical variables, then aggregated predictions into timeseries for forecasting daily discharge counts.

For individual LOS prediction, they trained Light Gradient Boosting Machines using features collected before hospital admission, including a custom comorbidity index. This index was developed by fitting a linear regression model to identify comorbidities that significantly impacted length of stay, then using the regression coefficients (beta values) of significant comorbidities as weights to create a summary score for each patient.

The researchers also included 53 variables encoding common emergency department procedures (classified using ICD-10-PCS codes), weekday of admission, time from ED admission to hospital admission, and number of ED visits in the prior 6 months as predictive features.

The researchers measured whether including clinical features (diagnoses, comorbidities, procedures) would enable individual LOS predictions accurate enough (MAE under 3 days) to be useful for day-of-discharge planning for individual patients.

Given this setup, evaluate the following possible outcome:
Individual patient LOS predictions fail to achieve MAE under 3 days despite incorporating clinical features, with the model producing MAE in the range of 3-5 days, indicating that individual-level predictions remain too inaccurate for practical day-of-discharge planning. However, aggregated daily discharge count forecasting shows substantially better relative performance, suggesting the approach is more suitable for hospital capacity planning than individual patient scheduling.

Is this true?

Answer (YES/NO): YES